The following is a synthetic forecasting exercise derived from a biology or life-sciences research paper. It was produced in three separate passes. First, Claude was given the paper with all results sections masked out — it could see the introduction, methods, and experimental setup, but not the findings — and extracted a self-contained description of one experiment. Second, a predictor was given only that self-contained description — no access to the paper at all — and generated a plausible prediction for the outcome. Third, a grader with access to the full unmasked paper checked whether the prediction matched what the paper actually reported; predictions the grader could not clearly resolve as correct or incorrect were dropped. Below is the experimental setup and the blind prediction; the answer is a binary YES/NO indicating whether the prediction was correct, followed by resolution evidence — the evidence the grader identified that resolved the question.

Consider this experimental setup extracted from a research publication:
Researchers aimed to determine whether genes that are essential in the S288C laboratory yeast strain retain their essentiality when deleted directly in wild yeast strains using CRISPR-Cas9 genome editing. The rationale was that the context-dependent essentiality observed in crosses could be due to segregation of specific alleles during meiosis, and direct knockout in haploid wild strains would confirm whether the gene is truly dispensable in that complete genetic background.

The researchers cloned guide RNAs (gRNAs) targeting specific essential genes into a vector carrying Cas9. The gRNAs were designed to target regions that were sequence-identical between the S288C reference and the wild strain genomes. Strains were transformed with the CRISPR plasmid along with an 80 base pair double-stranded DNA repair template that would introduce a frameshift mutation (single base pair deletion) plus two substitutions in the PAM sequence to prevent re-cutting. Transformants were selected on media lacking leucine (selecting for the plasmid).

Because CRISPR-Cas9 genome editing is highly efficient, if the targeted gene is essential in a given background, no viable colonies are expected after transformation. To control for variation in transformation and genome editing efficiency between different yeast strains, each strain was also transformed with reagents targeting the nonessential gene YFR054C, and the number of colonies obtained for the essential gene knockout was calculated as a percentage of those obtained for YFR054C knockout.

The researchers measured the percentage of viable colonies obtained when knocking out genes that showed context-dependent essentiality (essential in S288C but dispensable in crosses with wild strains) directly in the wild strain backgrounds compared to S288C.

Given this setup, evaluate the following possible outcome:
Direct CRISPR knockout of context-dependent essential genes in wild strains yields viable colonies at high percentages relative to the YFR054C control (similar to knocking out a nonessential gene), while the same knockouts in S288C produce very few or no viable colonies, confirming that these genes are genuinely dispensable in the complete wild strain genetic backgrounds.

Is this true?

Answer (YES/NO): YES